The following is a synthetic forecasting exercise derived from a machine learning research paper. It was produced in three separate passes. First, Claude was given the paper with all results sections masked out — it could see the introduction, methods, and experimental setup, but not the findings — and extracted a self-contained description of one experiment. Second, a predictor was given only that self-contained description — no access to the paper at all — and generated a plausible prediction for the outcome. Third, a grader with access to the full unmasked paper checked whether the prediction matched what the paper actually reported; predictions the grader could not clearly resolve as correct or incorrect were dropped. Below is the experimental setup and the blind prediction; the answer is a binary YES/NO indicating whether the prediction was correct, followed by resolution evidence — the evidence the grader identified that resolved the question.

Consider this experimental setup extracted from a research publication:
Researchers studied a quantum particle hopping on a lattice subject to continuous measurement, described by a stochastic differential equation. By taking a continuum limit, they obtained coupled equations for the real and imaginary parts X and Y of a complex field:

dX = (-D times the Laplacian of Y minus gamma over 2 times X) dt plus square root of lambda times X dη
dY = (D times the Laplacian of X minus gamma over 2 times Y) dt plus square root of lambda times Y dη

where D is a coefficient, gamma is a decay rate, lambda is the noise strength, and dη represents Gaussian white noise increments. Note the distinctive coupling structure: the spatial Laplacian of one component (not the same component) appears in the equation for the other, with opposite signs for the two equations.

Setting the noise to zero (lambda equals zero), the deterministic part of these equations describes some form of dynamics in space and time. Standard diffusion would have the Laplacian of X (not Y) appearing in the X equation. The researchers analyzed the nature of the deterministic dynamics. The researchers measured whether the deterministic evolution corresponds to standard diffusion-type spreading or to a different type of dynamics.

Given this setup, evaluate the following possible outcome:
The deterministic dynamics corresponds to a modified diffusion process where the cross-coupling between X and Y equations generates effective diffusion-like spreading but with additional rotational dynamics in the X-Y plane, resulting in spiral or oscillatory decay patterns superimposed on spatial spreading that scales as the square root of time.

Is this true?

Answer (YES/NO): NO